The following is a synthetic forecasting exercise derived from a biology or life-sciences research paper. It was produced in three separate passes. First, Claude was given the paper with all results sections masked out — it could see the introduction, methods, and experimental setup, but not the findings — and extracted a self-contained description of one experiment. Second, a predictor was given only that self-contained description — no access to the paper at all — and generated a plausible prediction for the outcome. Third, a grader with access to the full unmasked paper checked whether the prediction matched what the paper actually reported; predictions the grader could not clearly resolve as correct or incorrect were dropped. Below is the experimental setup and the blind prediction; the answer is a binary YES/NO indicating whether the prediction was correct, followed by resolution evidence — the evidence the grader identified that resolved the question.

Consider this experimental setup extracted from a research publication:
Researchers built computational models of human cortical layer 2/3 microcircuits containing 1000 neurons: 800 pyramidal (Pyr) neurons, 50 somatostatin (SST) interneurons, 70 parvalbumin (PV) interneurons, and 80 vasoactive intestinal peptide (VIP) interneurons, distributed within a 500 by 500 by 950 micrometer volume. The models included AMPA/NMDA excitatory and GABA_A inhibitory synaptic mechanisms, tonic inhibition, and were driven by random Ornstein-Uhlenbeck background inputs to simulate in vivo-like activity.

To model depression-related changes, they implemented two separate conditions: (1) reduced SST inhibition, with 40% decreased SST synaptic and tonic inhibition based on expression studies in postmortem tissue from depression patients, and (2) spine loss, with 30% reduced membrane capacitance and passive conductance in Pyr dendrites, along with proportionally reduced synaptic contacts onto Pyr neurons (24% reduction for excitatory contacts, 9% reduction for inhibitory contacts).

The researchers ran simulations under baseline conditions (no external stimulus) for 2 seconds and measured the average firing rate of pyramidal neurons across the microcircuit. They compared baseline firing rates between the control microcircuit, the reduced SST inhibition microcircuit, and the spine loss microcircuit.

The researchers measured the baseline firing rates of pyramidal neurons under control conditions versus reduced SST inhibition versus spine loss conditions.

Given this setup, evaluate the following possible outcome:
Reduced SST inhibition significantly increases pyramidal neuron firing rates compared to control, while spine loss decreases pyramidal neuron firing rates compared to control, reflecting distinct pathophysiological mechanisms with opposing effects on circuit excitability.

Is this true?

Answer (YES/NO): NO